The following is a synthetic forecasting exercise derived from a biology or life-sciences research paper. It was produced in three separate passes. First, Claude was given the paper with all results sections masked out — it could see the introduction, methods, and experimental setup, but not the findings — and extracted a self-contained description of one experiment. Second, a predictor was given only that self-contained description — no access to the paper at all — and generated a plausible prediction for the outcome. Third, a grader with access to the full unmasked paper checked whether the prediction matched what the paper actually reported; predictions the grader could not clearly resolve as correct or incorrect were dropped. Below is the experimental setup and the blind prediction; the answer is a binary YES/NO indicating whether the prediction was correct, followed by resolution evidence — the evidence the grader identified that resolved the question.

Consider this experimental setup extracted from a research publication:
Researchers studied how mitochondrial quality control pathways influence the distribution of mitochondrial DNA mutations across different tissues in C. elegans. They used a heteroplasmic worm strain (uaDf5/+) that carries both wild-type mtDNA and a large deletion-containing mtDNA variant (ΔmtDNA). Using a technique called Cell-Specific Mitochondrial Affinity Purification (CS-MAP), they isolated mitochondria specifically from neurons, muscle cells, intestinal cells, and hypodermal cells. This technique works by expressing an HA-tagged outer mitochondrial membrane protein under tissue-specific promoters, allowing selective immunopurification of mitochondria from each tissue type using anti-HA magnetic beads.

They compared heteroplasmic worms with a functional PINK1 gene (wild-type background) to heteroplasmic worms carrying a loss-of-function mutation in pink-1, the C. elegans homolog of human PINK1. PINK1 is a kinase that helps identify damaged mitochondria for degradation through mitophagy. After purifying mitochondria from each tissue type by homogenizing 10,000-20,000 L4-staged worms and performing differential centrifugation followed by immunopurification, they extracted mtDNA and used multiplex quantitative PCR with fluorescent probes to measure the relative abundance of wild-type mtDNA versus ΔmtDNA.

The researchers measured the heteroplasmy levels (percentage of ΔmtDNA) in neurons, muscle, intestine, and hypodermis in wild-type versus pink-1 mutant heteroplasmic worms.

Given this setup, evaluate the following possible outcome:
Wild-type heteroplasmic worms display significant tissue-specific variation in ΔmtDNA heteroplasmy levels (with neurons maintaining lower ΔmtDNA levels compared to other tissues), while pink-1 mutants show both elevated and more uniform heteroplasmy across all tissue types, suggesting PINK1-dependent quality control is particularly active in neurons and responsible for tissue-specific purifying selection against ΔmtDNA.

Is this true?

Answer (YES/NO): NO